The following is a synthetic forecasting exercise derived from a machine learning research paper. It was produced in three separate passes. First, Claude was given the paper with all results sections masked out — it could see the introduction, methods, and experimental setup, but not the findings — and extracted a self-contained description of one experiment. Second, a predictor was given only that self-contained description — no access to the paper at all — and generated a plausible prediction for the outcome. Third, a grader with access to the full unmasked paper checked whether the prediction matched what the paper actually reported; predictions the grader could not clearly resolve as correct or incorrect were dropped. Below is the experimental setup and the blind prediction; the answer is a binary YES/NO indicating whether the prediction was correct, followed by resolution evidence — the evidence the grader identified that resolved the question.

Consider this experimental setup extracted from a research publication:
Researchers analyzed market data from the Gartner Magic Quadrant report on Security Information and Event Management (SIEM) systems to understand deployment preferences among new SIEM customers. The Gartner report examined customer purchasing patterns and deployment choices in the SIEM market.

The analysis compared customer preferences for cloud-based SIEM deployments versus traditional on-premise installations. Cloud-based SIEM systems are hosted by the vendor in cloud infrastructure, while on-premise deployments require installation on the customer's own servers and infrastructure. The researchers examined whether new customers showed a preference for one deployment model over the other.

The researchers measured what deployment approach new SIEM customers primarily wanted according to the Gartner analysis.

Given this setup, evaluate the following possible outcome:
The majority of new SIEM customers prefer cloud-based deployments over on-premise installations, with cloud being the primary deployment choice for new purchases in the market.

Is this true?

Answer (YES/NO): YES